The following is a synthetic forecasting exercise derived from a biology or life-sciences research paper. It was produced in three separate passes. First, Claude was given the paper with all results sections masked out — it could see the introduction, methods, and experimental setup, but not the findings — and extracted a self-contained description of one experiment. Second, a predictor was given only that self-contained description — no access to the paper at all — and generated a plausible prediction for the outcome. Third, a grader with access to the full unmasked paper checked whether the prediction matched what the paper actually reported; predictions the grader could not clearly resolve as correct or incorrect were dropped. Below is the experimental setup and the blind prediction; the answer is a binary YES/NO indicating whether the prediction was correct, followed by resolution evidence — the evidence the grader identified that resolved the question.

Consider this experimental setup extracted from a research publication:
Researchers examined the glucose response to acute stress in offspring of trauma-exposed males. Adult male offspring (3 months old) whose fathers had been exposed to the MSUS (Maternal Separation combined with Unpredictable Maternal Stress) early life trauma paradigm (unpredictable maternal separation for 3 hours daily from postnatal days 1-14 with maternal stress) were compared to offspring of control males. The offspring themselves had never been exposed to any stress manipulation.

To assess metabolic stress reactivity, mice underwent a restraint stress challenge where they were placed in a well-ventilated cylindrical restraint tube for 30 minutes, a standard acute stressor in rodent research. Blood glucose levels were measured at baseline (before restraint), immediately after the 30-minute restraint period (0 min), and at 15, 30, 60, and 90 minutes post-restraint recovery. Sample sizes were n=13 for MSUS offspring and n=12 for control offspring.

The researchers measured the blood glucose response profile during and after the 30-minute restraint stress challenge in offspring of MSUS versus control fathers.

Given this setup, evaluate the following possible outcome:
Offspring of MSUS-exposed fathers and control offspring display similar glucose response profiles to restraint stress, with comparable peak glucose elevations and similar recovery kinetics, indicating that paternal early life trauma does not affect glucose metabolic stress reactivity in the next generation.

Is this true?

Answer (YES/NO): NO